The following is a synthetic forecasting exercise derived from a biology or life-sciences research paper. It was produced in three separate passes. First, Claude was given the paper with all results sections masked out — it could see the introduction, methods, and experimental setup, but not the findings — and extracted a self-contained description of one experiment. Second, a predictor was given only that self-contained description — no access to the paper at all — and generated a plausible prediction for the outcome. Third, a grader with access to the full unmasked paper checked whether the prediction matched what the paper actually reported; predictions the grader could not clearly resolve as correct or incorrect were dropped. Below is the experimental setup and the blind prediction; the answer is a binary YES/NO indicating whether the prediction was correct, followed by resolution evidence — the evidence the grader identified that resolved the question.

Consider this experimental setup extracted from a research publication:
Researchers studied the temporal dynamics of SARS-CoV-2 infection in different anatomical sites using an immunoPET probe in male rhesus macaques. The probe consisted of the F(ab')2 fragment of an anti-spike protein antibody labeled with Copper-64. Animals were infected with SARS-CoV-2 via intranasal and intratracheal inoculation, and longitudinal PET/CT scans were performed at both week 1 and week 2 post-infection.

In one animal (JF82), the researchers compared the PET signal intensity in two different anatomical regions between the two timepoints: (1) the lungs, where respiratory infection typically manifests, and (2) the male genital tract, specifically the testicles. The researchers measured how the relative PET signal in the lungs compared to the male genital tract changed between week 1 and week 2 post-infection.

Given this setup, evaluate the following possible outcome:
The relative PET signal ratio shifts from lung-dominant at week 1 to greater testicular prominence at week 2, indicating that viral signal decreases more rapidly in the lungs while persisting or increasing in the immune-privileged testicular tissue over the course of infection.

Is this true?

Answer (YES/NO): YES